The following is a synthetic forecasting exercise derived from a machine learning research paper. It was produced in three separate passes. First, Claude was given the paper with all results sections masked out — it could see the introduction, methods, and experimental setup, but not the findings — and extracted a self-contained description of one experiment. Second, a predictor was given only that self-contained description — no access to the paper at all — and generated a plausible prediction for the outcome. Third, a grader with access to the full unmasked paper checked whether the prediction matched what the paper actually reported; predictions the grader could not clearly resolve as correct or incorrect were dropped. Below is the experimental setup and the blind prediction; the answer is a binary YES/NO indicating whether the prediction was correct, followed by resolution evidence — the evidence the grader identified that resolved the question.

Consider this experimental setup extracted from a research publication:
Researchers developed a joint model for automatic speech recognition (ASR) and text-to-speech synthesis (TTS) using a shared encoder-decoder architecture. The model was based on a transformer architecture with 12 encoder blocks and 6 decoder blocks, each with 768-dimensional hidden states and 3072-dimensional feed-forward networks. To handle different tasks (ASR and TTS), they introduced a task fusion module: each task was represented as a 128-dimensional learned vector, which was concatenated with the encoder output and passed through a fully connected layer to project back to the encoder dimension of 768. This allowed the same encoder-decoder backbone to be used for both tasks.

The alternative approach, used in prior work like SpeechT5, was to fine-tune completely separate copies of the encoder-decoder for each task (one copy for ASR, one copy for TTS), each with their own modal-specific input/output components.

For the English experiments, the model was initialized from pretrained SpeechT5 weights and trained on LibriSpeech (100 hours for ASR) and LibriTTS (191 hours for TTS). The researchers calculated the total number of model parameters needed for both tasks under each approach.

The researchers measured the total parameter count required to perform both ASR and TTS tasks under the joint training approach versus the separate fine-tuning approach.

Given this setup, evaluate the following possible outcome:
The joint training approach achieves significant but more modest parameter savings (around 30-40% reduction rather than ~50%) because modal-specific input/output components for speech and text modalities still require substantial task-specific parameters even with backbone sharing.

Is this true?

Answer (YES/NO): NO